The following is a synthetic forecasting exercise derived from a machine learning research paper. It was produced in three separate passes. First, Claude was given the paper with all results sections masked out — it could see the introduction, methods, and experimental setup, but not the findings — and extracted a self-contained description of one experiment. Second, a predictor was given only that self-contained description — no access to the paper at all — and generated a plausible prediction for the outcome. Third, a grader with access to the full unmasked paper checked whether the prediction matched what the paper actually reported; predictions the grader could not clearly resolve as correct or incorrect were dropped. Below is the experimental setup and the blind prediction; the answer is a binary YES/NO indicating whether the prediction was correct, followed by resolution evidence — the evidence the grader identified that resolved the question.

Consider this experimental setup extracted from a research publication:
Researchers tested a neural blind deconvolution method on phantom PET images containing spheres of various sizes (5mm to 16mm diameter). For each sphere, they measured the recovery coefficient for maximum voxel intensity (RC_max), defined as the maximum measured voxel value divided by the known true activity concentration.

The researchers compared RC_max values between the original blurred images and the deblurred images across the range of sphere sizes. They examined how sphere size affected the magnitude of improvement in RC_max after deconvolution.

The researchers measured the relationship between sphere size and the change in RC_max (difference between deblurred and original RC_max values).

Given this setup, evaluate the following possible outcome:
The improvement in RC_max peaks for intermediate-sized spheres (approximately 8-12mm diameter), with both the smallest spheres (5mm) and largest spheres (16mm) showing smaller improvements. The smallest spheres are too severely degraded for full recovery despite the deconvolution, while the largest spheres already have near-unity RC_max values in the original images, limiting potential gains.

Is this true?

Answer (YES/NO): YES